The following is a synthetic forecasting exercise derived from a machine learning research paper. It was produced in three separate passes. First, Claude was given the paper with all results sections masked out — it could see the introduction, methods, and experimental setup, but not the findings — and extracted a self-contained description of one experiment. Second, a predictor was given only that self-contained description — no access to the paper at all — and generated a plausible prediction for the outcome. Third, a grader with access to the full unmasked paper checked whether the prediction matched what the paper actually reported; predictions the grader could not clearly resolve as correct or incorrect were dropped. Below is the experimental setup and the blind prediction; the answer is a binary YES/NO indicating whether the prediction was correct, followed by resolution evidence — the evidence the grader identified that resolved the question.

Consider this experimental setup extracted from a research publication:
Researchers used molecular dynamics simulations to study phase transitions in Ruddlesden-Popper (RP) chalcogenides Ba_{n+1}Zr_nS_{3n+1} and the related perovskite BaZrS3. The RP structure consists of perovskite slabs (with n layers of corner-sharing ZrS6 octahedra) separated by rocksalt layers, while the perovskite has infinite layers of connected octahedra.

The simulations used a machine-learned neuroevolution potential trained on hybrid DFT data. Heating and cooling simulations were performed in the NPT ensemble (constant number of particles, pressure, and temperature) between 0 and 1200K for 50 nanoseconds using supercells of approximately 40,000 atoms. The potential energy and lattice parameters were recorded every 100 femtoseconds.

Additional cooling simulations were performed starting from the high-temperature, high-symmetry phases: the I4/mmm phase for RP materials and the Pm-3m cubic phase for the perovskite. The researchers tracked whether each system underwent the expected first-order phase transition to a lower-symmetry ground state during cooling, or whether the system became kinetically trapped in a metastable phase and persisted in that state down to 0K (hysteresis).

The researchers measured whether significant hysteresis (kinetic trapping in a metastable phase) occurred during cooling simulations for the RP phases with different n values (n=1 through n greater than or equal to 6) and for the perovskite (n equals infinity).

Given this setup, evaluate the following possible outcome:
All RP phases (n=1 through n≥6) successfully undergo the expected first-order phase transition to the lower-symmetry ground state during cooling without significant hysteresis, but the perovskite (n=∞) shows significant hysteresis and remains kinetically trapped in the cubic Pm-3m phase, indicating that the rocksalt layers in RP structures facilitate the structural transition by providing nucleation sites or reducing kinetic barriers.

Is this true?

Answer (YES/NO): NO